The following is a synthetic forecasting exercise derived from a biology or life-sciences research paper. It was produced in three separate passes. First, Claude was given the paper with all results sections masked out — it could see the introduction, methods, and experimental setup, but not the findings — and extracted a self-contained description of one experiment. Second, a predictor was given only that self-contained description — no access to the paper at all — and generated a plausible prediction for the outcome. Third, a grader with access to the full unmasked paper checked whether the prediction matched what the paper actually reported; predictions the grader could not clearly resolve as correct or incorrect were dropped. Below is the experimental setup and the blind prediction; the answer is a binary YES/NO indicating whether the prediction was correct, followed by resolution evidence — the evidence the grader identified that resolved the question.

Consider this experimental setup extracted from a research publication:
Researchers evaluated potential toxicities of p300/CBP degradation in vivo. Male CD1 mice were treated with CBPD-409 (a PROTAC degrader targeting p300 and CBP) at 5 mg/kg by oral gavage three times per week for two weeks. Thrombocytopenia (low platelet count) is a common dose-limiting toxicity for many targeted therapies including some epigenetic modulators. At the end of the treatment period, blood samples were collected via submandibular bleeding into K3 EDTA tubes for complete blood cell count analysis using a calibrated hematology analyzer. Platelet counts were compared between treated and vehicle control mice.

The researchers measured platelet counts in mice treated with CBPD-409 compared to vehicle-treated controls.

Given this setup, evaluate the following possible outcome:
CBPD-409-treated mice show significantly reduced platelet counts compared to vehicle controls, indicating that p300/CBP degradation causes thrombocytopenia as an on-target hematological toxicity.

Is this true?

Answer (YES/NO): NO